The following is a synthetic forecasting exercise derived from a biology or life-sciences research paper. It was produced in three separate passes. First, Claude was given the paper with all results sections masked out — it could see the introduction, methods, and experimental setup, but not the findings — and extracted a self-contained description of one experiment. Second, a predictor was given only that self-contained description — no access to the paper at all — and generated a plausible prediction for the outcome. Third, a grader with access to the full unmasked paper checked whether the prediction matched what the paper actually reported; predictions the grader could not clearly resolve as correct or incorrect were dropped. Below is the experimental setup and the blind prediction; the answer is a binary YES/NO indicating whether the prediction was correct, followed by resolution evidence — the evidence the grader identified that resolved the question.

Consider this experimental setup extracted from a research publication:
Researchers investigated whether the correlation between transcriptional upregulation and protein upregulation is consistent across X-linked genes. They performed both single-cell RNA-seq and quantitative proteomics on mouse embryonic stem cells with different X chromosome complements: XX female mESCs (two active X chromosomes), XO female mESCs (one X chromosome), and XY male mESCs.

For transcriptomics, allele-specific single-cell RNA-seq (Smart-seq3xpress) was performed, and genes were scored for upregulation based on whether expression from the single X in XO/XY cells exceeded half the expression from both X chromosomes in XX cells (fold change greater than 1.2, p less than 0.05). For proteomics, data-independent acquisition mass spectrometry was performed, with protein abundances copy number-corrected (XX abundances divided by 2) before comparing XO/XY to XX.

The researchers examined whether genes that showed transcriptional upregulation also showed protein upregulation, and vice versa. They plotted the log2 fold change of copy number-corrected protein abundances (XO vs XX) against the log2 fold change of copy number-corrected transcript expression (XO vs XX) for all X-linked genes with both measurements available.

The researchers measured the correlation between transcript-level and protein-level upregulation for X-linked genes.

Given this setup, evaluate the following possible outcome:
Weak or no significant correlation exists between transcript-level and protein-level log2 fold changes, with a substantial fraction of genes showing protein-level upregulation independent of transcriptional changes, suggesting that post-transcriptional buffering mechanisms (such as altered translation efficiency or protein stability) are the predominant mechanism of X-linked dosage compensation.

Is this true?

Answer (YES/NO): NO